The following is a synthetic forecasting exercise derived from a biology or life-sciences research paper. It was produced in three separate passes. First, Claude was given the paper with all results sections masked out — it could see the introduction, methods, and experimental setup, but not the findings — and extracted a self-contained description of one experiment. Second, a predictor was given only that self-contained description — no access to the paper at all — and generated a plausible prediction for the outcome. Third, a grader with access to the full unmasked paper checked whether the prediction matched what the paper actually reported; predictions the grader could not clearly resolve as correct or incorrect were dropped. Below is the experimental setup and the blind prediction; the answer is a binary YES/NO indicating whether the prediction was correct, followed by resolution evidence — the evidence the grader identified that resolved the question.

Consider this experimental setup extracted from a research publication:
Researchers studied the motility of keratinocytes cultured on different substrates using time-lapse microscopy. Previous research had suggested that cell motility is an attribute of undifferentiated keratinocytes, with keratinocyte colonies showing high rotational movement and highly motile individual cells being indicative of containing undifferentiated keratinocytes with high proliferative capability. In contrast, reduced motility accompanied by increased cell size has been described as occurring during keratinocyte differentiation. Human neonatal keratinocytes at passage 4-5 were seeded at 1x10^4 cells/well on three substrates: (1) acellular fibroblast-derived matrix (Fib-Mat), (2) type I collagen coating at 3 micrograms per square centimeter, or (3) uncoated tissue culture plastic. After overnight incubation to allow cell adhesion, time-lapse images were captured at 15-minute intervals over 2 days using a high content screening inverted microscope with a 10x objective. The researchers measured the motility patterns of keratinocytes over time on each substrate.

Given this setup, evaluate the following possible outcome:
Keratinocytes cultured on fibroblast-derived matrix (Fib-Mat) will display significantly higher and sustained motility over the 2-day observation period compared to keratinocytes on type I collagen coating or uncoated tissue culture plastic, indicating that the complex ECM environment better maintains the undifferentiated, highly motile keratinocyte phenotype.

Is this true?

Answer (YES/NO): YES